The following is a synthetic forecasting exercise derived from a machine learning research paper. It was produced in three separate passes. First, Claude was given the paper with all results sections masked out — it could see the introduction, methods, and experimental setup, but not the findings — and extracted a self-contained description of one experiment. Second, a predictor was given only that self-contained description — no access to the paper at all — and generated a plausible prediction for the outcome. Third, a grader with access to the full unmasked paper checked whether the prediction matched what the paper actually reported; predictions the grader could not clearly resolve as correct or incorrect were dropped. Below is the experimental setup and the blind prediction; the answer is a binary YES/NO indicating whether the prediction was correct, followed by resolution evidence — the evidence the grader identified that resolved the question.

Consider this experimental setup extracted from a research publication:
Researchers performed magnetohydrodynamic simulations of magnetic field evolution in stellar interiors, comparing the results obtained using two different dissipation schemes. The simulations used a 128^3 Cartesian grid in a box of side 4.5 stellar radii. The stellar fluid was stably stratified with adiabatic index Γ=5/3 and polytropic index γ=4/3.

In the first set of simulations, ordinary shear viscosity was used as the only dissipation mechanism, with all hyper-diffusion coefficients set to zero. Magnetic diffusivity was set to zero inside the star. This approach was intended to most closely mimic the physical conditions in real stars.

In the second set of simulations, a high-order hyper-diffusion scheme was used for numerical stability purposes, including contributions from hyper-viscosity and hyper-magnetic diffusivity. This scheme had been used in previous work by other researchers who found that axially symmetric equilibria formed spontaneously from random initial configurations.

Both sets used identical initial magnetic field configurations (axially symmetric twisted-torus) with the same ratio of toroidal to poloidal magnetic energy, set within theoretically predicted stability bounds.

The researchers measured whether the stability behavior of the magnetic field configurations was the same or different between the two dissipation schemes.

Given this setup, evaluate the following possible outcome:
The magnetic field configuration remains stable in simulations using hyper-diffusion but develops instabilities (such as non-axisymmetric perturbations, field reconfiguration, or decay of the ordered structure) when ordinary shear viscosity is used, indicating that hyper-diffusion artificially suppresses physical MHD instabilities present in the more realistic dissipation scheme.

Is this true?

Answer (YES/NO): NO